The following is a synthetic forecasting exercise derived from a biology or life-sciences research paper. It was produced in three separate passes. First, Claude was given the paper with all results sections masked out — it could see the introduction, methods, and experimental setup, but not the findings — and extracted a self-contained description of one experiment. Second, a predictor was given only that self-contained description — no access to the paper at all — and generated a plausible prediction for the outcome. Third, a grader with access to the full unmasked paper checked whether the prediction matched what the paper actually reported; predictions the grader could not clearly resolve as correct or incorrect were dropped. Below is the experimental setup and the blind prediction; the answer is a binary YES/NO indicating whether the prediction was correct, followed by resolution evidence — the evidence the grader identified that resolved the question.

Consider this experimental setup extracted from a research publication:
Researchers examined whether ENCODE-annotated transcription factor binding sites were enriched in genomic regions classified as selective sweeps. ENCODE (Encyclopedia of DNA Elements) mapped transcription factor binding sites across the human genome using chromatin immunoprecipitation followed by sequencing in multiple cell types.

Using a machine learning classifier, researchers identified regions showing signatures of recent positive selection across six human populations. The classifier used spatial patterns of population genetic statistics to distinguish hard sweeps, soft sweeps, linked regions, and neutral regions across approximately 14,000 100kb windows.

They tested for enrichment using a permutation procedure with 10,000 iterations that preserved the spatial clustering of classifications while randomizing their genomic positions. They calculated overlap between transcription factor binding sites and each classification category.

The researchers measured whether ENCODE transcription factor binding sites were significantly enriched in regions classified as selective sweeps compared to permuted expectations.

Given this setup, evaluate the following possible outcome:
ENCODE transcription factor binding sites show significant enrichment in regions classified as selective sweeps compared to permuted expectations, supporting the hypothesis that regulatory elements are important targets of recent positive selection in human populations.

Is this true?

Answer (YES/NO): NO